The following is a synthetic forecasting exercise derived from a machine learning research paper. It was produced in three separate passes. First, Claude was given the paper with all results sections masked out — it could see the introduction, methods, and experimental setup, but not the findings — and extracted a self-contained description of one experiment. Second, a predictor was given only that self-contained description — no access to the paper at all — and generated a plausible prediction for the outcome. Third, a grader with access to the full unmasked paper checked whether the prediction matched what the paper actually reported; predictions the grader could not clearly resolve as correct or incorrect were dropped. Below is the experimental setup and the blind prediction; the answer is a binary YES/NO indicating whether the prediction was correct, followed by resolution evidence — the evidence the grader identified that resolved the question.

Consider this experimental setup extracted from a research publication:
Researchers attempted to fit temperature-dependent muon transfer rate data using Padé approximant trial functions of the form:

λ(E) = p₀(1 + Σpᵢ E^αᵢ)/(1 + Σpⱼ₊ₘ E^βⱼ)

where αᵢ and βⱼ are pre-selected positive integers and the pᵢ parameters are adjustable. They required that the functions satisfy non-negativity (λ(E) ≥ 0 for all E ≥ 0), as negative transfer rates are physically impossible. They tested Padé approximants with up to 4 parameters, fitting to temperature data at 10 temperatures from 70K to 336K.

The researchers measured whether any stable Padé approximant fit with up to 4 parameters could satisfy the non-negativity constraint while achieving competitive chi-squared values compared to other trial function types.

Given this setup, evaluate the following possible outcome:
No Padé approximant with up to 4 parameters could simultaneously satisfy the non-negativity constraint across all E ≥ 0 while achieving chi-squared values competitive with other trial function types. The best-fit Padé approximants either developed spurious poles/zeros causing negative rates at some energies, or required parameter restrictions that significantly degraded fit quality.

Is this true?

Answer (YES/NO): NO